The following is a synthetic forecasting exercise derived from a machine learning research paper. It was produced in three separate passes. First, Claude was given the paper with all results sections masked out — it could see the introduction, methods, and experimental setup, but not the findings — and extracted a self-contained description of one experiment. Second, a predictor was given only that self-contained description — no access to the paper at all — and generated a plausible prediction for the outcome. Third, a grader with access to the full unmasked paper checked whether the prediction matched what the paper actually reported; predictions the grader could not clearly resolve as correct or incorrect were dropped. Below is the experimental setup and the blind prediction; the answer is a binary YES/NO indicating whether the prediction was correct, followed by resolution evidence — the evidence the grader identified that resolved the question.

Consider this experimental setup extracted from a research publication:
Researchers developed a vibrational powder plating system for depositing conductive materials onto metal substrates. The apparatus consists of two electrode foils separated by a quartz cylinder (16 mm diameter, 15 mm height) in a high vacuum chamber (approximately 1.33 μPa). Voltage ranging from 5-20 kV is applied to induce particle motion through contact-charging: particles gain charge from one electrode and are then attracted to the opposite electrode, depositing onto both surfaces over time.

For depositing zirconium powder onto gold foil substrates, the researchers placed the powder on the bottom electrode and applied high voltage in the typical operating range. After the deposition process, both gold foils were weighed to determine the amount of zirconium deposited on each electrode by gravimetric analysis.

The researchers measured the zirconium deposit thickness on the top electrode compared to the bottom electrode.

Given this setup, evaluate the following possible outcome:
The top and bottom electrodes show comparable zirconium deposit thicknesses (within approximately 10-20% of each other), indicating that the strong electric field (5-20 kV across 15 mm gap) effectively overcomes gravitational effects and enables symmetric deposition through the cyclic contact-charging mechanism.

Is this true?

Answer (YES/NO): NO